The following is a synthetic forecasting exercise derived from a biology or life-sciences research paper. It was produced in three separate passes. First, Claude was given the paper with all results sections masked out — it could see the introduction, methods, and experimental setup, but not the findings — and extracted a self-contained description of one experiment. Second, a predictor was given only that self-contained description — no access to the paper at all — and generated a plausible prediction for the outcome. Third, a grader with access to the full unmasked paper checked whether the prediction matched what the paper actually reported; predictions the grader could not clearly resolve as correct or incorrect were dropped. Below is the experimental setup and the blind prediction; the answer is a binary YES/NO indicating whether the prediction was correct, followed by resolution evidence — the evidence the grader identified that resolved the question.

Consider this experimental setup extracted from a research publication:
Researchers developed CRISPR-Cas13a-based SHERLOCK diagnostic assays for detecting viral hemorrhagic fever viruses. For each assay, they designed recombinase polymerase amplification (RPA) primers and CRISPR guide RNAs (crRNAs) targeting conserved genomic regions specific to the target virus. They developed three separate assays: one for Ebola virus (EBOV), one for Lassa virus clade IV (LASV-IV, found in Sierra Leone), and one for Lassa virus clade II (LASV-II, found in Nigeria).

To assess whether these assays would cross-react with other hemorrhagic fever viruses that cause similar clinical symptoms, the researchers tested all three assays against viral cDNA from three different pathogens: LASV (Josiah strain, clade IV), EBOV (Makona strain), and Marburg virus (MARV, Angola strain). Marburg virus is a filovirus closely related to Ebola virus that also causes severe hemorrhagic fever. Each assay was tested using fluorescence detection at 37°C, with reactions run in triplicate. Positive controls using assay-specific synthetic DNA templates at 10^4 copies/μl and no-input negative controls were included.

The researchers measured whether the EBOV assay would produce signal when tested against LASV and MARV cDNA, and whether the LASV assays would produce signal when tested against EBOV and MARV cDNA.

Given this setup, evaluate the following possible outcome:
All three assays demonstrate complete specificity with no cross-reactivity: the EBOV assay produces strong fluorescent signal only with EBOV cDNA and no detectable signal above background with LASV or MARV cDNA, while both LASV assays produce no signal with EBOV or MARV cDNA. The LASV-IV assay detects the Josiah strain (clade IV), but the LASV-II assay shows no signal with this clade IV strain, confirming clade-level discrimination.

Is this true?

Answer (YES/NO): YES